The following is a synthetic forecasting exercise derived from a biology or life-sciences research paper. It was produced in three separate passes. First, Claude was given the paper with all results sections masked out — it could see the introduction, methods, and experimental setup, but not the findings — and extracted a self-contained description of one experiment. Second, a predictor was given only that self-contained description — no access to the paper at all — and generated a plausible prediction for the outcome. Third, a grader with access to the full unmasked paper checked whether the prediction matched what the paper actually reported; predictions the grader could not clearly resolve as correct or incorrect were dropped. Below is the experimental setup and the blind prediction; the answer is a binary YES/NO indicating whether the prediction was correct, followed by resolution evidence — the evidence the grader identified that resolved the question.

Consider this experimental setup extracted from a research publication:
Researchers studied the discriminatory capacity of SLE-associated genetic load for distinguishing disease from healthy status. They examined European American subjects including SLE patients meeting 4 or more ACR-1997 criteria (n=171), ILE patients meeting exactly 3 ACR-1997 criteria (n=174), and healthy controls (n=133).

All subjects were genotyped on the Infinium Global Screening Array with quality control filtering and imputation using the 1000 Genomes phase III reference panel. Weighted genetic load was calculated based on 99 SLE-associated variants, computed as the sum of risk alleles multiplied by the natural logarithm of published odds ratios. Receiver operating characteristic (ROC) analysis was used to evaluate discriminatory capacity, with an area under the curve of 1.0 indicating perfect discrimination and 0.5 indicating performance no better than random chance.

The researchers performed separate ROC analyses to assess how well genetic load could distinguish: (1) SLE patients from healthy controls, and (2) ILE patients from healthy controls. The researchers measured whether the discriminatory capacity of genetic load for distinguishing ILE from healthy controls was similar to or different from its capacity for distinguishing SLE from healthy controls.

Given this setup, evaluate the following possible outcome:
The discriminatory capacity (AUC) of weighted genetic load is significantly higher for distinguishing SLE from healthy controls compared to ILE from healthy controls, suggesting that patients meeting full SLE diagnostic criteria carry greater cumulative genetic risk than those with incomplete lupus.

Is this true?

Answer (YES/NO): NO